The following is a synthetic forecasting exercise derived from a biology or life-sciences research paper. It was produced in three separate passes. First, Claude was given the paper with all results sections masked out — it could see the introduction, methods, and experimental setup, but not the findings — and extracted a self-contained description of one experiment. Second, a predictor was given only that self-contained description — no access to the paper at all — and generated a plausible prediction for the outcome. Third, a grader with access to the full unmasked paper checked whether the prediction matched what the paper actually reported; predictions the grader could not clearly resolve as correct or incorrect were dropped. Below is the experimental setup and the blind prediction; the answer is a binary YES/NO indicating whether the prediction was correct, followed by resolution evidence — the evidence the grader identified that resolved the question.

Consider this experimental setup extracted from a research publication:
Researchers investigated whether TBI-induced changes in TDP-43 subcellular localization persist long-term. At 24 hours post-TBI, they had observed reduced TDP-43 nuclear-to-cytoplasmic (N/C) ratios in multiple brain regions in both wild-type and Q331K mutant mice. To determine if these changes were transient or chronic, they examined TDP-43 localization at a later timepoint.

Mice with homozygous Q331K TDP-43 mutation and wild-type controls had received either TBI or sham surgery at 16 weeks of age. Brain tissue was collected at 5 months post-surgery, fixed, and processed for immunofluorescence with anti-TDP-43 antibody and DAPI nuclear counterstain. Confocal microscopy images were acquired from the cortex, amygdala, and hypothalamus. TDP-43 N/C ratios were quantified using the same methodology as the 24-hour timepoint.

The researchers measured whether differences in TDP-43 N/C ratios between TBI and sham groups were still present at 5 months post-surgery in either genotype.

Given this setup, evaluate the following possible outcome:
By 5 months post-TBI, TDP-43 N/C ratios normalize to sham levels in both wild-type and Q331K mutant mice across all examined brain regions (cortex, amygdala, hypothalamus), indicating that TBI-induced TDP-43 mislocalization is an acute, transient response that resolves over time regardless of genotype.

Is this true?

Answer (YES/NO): YES